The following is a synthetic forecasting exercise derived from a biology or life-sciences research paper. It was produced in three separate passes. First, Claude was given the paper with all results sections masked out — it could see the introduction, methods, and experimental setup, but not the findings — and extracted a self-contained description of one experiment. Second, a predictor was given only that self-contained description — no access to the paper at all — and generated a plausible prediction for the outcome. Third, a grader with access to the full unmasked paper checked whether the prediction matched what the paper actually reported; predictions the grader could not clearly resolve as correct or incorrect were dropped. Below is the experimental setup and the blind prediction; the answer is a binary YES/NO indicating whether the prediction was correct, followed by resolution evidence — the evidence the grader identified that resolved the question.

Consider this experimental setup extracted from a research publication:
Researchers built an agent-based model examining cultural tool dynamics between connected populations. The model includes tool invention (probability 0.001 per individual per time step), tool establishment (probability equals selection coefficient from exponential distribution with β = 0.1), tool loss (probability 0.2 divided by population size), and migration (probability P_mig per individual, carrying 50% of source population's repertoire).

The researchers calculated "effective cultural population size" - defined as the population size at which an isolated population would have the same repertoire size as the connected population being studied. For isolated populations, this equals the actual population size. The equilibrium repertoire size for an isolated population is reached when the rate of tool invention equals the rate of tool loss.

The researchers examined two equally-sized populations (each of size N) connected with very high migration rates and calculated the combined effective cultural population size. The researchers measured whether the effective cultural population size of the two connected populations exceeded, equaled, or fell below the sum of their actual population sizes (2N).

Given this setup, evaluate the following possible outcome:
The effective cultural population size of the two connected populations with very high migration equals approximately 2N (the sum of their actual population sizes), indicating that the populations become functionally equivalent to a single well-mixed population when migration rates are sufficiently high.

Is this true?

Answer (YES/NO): NO